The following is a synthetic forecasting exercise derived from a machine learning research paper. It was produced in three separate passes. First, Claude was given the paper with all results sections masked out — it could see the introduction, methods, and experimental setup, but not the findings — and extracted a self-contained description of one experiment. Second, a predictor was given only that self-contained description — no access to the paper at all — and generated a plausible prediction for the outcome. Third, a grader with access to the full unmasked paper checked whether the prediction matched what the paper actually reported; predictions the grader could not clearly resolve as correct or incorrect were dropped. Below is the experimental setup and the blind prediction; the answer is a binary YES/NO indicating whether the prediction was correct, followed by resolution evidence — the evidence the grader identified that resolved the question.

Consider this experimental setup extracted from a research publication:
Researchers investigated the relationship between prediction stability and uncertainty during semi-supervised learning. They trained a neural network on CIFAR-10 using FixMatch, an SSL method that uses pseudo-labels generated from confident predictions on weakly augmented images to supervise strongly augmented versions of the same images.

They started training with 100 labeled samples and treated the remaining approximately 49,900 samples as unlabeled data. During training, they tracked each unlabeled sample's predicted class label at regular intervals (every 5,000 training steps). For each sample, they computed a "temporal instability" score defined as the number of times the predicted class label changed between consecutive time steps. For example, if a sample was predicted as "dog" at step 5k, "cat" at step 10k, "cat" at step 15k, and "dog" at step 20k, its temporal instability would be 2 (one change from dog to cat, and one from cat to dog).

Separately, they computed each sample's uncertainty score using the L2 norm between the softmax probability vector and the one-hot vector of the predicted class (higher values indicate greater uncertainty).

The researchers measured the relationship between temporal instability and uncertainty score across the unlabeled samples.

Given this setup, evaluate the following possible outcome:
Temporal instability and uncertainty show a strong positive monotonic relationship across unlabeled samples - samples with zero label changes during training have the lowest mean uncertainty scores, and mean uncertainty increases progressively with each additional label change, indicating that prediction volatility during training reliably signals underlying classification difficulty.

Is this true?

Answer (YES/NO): YES